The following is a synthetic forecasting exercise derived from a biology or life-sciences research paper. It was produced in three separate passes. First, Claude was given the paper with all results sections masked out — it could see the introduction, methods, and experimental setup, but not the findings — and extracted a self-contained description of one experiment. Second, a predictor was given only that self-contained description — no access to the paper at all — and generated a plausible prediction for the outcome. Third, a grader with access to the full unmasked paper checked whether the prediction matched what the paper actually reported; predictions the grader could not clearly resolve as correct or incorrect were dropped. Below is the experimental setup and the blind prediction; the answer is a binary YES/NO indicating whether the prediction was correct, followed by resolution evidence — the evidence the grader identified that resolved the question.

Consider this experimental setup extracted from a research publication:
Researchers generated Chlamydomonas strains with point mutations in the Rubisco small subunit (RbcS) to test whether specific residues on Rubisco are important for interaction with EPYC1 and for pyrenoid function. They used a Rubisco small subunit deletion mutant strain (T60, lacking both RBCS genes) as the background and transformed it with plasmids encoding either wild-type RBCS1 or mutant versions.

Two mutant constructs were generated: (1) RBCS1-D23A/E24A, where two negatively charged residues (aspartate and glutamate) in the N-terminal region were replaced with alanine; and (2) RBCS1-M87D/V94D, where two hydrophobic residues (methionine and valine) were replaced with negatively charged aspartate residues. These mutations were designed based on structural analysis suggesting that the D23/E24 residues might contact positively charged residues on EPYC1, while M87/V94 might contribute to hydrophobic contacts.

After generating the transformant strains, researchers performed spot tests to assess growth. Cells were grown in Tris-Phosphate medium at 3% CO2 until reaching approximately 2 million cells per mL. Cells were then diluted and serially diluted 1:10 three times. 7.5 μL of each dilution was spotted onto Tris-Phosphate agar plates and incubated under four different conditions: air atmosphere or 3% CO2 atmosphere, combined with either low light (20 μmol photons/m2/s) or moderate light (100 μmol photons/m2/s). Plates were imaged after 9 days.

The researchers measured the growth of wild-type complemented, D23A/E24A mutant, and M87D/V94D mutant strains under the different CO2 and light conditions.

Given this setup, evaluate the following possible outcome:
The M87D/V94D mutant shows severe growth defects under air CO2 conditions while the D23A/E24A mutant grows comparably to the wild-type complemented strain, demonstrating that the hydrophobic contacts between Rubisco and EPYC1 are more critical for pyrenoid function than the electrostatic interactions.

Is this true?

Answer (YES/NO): NO